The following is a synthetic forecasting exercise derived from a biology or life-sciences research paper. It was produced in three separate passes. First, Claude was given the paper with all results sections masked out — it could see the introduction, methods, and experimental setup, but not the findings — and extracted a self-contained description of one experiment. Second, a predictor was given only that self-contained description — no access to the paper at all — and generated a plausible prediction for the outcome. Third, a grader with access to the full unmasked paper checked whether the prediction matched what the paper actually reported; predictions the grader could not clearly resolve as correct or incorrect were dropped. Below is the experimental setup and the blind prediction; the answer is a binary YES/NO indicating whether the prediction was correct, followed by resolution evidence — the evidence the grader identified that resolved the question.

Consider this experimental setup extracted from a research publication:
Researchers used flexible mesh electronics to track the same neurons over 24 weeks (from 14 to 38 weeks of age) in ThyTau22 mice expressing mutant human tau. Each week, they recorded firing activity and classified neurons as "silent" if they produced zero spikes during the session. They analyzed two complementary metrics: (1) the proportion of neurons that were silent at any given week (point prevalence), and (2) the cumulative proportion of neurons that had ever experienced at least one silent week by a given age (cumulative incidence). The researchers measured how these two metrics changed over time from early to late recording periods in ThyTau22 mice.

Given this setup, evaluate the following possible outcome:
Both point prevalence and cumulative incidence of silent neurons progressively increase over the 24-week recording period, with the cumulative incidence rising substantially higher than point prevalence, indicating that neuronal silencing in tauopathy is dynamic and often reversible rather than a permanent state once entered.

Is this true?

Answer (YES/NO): NO